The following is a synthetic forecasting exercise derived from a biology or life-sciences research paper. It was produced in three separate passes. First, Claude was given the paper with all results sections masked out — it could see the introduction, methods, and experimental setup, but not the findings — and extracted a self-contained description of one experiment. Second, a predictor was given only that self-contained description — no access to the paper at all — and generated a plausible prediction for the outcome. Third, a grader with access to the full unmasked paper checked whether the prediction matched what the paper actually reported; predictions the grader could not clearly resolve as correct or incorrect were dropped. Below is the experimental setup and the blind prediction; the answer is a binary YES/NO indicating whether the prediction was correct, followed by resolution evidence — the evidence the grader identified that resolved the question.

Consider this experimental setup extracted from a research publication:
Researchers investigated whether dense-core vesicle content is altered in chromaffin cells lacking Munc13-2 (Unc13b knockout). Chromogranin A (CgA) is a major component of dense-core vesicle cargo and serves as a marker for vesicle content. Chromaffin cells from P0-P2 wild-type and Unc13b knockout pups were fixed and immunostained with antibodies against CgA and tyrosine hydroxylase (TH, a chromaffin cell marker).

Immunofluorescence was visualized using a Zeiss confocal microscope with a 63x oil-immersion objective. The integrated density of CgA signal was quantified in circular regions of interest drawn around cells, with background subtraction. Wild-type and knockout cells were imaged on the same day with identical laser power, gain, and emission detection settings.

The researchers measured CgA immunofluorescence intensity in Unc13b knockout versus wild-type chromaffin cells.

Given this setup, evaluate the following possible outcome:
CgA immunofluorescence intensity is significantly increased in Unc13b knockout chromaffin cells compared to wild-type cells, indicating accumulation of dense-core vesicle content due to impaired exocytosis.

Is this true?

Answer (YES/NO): NO